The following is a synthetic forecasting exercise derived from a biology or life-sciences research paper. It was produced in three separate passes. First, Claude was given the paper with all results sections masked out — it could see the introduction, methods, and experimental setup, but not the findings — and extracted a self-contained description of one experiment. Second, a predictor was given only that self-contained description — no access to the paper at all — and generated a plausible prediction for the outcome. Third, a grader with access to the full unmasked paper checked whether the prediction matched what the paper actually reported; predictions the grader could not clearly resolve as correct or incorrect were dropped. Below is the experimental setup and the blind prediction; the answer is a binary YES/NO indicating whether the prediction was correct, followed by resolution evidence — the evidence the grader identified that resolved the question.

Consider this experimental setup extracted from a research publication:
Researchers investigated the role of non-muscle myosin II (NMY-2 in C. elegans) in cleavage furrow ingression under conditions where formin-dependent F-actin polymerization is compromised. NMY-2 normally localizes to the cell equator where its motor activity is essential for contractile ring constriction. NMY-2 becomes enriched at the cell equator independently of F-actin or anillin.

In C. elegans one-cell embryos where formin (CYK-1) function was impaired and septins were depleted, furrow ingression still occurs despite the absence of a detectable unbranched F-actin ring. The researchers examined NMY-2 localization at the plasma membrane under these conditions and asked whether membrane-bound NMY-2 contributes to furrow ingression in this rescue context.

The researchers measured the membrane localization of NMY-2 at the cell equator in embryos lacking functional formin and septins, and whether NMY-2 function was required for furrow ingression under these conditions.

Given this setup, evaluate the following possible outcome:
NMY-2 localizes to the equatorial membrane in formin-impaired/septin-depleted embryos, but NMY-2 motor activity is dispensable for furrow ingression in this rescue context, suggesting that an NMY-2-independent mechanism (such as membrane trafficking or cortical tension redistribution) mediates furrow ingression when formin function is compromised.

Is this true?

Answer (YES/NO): NO